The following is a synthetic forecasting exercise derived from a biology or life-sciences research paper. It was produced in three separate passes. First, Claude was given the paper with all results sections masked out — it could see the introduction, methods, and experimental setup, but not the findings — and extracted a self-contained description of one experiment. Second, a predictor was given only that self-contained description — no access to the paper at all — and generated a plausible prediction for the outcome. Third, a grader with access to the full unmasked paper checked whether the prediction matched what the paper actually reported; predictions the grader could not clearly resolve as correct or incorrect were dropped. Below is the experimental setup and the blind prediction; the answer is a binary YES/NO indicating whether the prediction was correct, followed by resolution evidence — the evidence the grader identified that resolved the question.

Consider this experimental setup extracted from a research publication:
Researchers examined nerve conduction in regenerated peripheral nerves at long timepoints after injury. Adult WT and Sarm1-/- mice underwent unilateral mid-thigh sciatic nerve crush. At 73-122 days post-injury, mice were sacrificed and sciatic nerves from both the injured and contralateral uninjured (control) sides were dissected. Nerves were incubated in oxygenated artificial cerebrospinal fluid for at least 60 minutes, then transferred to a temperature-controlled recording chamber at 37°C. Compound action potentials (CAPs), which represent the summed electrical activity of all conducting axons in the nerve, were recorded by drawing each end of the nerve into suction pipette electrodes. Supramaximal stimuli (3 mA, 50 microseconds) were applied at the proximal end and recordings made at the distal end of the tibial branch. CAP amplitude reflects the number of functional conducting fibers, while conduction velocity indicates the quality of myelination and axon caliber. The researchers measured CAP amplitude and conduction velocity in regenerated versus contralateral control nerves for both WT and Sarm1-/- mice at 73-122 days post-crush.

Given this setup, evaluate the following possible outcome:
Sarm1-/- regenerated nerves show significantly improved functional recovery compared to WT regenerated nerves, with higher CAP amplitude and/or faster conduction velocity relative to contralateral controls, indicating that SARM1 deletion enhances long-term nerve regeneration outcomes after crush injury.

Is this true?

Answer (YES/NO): NO